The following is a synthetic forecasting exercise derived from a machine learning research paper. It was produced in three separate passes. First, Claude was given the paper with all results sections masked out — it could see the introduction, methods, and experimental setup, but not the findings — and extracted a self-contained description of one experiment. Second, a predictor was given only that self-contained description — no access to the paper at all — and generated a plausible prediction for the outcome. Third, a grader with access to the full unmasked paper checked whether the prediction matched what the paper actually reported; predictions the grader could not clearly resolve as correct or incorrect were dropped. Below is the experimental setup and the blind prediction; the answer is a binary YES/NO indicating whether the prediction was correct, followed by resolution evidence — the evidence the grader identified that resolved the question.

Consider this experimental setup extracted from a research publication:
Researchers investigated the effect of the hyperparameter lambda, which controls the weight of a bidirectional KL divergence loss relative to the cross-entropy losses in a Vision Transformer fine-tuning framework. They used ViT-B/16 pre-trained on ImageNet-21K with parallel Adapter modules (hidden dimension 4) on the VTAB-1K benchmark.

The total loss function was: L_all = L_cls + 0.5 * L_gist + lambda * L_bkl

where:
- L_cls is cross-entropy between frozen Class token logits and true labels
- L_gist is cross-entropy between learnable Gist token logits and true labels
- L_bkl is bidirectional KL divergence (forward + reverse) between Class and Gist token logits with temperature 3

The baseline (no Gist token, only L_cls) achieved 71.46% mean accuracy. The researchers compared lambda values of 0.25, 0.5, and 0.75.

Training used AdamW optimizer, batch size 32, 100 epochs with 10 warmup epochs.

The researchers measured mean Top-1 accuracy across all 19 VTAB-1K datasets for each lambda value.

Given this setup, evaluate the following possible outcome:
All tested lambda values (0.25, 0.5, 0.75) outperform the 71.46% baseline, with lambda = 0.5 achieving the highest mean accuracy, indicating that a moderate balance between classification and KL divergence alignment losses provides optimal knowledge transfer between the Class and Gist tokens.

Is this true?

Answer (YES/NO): NO